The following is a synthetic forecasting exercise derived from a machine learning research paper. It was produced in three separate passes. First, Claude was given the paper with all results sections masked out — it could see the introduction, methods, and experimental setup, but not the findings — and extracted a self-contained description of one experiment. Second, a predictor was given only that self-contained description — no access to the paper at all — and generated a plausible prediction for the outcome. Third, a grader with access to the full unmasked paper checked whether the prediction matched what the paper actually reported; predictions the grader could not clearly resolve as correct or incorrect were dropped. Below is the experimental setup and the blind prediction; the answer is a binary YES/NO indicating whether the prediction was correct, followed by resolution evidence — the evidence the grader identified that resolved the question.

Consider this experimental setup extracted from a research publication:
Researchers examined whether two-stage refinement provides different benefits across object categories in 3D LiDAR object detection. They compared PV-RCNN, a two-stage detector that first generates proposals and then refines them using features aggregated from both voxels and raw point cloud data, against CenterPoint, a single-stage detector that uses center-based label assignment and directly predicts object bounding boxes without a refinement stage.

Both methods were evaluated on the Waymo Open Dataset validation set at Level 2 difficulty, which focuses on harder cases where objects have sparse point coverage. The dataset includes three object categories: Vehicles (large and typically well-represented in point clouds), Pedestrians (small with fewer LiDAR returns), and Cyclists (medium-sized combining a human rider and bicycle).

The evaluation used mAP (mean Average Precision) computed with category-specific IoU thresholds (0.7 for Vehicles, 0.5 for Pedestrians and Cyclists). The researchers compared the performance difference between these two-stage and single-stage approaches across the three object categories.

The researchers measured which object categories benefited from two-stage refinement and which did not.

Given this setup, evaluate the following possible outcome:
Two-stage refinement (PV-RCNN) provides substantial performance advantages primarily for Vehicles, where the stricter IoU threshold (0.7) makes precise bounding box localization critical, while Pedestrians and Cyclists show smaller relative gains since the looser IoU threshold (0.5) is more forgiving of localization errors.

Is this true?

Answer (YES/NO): NO